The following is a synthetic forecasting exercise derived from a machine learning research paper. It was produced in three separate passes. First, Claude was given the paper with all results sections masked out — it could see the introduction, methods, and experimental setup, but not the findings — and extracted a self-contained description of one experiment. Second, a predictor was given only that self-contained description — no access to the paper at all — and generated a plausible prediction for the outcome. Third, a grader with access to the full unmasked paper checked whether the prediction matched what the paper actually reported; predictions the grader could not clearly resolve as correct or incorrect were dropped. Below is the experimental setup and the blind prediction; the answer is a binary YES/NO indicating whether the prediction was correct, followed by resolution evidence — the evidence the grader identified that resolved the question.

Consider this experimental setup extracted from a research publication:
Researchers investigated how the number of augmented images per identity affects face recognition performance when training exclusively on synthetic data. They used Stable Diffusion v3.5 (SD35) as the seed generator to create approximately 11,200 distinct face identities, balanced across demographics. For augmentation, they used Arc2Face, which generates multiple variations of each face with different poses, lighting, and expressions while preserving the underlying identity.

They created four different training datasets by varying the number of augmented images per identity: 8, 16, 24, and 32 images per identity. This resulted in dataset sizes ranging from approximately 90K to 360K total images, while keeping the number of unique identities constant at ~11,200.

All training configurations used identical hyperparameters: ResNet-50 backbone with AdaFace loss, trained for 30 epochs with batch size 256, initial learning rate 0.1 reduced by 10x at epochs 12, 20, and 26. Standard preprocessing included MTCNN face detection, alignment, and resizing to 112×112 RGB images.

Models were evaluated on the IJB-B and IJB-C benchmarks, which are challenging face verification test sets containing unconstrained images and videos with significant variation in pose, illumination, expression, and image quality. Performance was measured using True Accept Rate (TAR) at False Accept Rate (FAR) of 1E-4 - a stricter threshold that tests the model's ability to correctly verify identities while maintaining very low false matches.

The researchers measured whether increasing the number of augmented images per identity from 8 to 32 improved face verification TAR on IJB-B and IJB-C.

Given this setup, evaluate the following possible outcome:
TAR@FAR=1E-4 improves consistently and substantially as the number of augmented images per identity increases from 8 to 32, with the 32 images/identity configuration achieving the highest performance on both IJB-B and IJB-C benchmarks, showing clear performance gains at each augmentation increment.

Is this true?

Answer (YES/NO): NO